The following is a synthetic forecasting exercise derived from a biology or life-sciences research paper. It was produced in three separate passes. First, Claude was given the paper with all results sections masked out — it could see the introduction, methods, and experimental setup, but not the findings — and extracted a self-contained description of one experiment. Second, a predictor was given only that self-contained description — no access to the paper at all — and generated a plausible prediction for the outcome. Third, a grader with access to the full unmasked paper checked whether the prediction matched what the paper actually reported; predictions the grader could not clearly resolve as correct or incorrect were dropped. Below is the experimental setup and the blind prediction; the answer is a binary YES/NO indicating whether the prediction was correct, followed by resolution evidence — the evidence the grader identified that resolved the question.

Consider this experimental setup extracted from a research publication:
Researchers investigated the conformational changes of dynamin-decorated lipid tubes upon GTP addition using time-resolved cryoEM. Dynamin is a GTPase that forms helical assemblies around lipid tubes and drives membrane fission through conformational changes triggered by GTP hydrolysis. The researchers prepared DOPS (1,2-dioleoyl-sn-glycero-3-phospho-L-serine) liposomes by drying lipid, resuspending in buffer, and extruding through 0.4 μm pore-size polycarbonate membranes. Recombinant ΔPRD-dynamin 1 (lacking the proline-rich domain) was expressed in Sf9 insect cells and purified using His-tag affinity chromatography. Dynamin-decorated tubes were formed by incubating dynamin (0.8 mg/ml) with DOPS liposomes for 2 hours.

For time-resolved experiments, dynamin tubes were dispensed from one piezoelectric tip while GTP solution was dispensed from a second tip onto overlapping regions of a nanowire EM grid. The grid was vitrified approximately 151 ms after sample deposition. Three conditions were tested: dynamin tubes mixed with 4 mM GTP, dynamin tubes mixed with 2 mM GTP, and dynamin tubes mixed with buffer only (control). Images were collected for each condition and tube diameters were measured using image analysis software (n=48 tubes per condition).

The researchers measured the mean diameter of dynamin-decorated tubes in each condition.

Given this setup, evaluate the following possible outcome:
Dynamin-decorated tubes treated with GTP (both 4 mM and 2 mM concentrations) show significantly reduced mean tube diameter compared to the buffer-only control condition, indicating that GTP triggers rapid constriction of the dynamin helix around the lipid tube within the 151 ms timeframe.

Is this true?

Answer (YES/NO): YES